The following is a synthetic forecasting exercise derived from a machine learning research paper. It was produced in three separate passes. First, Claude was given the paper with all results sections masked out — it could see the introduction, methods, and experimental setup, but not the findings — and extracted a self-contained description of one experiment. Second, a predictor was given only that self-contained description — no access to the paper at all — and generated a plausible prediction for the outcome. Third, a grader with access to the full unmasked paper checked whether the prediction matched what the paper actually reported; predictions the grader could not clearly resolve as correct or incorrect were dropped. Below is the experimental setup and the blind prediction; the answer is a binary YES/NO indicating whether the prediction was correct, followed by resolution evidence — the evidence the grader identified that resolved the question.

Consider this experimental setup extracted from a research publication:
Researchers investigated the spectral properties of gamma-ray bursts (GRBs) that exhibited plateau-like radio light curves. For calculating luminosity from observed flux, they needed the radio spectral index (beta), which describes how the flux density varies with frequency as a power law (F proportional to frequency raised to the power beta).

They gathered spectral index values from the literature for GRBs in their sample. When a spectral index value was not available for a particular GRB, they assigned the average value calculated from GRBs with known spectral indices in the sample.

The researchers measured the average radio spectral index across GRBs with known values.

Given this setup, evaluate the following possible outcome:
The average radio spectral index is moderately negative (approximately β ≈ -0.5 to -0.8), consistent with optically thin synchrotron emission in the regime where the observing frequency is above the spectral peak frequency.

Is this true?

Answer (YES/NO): NO